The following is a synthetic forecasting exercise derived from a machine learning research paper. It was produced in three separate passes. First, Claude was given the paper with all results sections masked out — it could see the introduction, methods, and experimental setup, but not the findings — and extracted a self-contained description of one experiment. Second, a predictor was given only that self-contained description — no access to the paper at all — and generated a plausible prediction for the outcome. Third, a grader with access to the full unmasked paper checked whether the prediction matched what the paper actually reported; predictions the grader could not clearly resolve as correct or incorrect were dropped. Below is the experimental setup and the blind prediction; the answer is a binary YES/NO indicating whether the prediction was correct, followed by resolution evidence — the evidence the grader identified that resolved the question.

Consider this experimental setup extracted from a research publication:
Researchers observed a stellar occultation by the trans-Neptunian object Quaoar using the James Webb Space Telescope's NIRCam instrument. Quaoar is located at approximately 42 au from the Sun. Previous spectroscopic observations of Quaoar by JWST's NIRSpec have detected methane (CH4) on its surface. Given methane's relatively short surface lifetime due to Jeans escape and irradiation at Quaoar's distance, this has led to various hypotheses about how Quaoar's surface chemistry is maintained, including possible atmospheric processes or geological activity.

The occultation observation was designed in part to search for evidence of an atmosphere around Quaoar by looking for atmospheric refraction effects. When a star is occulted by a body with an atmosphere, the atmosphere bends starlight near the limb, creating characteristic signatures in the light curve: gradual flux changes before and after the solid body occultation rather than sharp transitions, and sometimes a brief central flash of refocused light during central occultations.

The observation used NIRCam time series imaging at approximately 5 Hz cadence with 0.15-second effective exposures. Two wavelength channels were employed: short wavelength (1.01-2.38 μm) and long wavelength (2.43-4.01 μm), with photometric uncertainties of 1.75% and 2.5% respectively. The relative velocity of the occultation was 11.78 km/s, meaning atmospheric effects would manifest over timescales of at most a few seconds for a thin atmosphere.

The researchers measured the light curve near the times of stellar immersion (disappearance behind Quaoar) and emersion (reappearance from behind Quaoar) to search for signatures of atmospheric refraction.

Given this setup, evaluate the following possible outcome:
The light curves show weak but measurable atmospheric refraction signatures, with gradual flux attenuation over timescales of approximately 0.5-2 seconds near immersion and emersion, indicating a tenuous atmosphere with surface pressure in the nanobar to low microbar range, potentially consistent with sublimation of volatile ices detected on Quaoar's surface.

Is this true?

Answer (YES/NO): NO